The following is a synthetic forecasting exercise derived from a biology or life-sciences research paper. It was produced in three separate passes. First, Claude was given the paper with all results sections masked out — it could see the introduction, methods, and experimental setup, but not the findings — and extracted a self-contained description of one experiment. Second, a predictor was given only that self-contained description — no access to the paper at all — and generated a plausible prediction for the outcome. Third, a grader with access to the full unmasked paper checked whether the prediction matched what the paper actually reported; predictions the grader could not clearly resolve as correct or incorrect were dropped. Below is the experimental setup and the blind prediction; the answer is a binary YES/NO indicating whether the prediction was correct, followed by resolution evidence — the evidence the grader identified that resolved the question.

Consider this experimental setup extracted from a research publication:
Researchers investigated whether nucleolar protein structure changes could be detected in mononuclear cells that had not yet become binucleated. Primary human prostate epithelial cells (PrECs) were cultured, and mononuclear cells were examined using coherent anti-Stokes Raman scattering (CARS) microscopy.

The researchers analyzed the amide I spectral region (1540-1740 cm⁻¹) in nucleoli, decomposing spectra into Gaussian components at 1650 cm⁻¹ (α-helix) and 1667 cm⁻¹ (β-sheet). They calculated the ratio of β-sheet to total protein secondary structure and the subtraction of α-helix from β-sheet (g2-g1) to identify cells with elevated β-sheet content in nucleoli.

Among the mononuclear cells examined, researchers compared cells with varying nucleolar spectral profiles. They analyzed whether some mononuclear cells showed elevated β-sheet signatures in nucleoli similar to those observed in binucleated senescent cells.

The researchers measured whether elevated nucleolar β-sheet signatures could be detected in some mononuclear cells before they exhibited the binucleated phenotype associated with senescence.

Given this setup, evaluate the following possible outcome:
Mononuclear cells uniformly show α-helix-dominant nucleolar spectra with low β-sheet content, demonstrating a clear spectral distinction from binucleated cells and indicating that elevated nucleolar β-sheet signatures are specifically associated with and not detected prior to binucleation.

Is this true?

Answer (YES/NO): NO